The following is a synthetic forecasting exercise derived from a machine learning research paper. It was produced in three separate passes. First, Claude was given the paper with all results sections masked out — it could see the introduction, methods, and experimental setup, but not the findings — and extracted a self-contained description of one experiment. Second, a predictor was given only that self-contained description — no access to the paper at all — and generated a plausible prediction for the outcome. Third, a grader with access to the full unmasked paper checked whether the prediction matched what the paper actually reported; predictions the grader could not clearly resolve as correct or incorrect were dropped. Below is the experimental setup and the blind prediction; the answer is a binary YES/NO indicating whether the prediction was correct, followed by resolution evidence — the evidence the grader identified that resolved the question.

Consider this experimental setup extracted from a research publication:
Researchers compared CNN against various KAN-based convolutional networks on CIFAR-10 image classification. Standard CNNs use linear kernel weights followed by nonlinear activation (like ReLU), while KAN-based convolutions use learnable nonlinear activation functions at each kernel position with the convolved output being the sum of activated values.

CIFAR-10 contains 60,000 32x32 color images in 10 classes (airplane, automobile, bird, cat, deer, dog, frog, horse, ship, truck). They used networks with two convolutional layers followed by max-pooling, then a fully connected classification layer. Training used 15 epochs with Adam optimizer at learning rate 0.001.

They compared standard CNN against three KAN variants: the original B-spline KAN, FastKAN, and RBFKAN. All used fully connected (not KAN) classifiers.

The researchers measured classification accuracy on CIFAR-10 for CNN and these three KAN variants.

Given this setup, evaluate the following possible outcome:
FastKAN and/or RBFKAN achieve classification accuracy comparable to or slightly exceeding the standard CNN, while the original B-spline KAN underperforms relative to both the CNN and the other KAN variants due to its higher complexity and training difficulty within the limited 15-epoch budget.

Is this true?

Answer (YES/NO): NO